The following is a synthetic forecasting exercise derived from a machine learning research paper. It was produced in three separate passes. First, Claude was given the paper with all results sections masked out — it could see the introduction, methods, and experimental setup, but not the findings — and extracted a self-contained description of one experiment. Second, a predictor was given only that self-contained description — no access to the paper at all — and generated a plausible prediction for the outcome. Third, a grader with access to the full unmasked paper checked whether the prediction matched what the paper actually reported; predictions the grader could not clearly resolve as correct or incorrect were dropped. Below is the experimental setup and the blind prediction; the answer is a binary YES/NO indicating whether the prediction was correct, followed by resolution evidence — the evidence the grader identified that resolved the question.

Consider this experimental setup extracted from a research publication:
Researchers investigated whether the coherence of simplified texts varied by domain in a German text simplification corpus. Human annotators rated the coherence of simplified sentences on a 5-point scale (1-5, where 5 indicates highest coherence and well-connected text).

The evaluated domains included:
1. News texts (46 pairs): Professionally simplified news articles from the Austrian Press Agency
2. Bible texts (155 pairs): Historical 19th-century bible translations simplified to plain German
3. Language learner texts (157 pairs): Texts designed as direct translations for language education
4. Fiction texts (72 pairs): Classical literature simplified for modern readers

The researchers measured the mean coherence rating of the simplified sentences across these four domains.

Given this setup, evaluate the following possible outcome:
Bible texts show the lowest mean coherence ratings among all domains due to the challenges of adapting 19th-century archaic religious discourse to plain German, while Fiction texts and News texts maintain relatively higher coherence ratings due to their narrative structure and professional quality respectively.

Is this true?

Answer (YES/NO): NO